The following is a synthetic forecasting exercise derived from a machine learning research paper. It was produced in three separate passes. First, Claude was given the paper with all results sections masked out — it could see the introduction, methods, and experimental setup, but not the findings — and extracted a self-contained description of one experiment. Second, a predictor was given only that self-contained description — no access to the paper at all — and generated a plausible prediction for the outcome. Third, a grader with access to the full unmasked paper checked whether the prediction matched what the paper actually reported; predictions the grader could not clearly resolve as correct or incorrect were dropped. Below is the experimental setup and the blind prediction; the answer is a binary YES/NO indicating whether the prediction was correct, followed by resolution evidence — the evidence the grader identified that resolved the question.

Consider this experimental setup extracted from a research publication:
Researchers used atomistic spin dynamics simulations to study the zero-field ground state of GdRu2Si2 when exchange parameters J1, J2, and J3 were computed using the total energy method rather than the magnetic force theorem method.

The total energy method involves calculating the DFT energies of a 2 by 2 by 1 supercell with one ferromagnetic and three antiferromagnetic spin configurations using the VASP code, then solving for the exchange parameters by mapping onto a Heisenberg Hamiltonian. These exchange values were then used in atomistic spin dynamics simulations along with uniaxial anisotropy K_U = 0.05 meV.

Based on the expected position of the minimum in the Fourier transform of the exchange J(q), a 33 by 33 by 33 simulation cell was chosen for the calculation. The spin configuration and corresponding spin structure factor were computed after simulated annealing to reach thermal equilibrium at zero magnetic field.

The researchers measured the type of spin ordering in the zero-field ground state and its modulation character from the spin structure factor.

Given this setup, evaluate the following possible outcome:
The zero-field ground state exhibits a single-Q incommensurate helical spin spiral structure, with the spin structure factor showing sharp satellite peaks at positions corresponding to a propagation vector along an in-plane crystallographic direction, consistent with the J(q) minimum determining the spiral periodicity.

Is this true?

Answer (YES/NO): YES